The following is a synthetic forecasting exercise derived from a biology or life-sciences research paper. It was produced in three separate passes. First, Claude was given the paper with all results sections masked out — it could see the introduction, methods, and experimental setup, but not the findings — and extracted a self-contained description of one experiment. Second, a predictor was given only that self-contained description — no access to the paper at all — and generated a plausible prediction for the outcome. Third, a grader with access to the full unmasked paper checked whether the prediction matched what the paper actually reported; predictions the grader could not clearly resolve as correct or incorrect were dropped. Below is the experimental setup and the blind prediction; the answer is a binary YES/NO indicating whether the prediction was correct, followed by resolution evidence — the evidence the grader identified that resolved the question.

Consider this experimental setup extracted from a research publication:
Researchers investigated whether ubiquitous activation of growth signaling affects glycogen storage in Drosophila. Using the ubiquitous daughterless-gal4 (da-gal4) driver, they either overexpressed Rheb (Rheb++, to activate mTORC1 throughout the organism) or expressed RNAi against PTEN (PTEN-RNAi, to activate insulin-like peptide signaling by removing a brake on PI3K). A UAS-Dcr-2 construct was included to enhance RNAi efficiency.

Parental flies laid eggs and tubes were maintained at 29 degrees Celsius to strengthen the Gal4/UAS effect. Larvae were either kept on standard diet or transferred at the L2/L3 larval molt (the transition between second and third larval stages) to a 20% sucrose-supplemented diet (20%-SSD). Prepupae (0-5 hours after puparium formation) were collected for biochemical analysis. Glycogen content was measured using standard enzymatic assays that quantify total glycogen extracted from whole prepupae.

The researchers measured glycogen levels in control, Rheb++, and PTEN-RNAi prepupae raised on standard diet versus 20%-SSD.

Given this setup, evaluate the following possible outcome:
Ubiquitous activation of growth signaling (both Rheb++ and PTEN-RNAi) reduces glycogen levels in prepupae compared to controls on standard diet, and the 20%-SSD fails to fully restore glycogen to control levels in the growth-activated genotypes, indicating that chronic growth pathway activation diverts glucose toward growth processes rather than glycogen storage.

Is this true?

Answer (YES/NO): YES